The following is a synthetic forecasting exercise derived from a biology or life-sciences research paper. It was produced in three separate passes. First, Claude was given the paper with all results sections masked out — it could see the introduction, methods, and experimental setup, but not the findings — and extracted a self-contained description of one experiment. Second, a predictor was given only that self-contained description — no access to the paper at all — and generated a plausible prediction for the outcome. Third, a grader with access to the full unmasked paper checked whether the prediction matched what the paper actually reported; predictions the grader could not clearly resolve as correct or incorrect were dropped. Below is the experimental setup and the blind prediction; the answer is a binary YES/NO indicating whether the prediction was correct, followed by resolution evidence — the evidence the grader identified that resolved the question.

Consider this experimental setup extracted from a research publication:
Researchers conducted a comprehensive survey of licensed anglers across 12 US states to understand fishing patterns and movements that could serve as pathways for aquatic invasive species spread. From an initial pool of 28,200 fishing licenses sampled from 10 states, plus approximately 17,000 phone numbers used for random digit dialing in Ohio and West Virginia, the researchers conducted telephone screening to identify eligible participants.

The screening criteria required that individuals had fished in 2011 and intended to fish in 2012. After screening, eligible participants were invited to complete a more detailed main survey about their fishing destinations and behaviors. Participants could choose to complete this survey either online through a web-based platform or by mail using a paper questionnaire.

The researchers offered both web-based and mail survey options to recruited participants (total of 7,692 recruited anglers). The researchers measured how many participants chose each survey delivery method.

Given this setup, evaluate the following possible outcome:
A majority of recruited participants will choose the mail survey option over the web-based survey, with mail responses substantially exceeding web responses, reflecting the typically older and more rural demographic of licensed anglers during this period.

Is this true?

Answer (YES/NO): NO